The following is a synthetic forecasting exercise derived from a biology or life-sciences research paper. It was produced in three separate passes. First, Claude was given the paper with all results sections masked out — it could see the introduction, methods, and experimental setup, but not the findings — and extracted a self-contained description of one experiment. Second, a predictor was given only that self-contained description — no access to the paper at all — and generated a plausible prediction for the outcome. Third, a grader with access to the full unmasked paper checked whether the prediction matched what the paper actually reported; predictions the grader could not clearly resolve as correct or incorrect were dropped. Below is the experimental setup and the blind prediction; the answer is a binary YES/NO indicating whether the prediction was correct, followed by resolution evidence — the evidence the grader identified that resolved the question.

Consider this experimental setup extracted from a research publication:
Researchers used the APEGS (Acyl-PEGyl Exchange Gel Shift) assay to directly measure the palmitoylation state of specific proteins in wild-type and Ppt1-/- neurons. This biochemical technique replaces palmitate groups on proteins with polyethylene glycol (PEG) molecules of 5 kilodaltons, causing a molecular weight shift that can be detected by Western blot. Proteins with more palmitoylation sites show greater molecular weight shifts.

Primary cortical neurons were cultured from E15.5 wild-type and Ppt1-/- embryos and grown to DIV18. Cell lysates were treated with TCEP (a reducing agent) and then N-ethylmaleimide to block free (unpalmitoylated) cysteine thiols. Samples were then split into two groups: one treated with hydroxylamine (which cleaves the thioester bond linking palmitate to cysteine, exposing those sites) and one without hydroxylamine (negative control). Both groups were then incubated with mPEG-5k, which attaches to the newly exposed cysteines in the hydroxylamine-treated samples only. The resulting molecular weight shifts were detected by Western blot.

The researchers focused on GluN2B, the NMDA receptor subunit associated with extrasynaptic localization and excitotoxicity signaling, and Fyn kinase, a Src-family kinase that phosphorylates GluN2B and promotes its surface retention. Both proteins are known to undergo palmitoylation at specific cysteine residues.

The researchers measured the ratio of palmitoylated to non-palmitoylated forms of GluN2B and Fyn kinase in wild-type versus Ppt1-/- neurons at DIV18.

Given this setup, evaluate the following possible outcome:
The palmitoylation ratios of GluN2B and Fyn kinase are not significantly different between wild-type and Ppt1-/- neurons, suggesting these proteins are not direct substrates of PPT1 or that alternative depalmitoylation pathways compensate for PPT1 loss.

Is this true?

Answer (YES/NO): NO